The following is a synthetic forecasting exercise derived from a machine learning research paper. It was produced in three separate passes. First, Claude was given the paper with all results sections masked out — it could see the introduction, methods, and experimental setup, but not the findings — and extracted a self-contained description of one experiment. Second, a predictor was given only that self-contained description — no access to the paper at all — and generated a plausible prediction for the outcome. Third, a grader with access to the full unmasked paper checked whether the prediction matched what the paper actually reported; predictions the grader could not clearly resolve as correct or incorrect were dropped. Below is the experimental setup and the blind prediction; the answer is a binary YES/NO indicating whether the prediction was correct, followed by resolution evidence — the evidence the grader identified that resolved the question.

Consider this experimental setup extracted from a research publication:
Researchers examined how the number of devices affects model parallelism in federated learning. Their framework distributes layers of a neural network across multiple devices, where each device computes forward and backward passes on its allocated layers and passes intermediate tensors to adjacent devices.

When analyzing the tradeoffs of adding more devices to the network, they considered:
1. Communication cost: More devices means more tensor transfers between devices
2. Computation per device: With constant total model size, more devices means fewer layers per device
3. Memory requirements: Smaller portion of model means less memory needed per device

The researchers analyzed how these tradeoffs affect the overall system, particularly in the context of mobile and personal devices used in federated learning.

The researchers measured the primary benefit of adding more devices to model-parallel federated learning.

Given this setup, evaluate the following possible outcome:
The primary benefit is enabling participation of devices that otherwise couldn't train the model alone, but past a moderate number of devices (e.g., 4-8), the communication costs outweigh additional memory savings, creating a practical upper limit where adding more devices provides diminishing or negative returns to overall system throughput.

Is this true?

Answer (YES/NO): NO